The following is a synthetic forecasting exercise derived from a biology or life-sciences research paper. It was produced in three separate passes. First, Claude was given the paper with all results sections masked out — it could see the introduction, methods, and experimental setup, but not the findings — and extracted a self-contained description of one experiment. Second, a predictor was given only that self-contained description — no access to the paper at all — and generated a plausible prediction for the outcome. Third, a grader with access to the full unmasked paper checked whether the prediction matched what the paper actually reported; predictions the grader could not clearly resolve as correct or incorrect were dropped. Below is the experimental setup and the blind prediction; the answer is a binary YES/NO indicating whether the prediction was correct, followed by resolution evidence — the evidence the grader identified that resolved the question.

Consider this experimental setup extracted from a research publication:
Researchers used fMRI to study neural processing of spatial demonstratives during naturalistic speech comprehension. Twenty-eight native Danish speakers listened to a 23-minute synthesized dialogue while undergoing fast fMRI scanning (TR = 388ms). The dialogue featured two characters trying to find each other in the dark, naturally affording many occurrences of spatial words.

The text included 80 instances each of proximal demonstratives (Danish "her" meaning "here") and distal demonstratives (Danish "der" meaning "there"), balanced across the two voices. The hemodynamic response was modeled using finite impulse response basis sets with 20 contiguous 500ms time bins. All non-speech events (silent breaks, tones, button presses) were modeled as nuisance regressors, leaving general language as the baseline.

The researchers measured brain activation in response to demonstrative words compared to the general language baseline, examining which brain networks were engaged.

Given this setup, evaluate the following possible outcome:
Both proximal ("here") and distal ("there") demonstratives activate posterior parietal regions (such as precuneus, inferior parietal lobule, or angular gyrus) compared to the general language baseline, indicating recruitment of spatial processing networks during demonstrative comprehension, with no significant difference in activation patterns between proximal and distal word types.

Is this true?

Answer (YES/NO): YES